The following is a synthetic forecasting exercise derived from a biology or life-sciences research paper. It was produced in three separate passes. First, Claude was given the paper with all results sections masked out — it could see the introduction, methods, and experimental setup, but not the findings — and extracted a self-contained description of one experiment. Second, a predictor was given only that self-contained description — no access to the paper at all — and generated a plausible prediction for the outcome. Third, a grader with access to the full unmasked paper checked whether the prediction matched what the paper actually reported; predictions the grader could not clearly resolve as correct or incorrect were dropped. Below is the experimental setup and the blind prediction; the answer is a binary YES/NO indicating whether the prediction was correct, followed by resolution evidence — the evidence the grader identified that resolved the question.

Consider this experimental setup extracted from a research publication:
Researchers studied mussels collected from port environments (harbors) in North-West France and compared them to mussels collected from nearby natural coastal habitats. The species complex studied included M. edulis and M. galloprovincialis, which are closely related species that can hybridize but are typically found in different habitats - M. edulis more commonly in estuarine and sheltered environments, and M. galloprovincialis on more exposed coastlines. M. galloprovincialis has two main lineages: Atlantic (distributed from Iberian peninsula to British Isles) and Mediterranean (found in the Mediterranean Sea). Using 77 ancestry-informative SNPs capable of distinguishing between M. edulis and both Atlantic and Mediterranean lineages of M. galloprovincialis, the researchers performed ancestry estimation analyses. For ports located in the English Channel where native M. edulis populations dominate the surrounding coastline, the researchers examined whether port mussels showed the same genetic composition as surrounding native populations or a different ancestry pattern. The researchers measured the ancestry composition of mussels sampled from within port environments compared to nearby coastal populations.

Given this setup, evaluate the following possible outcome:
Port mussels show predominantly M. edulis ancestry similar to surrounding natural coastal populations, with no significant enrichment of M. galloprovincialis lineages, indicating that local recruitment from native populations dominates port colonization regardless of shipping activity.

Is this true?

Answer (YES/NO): NO